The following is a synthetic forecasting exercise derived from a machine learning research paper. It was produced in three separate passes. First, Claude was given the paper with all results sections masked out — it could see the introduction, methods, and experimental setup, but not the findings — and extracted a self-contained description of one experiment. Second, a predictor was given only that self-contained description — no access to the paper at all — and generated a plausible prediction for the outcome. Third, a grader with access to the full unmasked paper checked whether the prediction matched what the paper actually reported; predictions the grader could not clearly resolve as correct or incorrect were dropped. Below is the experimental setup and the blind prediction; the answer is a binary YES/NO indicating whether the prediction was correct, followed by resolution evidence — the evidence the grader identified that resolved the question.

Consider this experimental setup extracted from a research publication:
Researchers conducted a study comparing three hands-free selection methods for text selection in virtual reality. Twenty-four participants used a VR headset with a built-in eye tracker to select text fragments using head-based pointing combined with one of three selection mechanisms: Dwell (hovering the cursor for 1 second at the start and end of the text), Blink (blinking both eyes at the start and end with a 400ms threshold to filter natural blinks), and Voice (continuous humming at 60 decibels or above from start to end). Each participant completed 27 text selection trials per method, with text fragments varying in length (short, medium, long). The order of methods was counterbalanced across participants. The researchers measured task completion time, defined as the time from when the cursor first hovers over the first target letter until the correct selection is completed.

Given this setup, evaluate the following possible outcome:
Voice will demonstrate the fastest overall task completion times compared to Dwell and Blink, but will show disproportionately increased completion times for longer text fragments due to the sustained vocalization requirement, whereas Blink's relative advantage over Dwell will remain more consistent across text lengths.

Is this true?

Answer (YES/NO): NO